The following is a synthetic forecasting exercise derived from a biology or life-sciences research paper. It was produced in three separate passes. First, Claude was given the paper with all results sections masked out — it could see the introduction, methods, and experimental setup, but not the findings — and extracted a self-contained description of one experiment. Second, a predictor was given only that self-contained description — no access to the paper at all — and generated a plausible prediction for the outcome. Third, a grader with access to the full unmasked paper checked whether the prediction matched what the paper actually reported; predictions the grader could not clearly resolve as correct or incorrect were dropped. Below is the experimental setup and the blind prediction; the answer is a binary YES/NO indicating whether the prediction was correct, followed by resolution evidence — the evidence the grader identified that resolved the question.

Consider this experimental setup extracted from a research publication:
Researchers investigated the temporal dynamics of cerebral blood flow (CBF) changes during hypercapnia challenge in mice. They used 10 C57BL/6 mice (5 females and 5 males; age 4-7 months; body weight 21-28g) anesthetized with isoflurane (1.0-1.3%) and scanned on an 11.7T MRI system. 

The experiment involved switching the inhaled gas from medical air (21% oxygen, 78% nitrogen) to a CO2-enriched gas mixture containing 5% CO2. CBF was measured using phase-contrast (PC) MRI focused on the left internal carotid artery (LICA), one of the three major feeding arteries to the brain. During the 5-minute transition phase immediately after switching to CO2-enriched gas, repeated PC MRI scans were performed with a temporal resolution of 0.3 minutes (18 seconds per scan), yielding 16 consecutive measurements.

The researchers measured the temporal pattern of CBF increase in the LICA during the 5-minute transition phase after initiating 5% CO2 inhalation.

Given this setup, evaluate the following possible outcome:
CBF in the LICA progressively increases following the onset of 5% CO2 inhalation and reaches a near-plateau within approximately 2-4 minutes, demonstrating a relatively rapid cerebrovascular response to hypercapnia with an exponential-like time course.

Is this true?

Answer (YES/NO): NO